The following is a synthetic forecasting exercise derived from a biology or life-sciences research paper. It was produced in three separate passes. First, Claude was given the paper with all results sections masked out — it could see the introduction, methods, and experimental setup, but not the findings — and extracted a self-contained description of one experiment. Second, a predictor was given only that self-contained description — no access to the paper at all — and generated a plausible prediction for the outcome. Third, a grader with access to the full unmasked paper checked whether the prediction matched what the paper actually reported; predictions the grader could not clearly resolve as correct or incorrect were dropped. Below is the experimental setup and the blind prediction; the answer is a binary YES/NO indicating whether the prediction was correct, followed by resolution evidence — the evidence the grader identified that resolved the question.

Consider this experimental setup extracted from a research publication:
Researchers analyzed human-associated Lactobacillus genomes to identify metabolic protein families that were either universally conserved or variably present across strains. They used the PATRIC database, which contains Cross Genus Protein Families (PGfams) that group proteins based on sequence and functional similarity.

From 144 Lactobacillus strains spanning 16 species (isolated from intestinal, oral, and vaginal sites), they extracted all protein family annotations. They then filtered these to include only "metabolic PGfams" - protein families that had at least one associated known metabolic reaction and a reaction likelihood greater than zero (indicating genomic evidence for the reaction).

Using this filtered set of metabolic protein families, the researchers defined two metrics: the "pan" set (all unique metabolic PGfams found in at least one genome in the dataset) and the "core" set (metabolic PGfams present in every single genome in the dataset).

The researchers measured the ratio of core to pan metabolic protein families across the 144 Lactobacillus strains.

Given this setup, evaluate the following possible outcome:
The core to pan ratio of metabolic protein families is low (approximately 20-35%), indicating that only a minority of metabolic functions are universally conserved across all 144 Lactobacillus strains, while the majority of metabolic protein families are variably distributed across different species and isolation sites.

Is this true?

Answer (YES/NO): NO